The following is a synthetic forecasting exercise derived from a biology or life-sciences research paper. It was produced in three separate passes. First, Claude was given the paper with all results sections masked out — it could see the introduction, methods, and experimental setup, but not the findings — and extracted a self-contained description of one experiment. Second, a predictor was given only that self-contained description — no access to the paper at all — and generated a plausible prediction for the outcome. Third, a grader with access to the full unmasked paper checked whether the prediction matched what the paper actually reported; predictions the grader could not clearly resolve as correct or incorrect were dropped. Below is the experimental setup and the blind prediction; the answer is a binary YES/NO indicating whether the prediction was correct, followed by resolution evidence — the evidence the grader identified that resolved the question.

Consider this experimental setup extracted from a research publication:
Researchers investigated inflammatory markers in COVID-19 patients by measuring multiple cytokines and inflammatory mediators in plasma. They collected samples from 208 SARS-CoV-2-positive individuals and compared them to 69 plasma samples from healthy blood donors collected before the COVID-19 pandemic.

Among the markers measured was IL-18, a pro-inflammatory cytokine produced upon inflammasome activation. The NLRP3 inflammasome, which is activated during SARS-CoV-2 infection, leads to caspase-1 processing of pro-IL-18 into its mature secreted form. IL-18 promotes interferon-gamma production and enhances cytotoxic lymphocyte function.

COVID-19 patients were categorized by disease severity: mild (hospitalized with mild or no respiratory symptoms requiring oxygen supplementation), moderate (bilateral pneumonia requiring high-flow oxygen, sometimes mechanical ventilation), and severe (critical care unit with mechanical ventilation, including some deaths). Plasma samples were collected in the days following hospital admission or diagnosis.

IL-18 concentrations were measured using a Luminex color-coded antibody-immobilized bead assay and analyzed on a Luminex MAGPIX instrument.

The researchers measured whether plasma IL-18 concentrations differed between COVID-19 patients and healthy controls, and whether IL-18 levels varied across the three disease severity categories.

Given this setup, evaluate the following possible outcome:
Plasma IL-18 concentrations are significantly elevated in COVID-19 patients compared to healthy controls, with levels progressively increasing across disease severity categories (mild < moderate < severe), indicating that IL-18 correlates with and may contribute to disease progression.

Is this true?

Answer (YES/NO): NO